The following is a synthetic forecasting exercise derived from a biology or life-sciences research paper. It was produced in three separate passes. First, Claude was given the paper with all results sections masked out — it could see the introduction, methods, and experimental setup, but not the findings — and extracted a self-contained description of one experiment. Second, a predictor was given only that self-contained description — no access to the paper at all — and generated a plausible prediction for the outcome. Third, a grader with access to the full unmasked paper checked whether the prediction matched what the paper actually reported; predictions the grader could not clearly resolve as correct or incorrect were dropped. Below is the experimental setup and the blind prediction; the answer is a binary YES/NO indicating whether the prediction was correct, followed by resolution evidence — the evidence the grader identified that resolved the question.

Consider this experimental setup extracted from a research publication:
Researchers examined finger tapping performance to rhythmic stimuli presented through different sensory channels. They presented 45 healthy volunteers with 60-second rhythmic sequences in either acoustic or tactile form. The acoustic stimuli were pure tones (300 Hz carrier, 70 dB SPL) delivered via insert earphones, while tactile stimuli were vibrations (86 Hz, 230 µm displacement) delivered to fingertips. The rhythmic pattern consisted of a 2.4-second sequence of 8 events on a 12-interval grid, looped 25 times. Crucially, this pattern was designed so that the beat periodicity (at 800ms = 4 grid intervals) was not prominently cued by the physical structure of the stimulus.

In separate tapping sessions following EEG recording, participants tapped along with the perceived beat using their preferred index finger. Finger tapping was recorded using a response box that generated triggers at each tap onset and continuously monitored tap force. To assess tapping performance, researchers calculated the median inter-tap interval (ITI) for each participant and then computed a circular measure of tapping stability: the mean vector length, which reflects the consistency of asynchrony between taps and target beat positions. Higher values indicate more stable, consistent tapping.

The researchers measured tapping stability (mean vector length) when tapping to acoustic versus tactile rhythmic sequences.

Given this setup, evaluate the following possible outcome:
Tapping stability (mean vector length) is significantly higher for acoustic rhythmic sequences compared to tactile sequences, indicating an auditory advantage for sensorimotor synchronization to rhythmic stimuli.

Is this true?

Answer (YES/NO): YES